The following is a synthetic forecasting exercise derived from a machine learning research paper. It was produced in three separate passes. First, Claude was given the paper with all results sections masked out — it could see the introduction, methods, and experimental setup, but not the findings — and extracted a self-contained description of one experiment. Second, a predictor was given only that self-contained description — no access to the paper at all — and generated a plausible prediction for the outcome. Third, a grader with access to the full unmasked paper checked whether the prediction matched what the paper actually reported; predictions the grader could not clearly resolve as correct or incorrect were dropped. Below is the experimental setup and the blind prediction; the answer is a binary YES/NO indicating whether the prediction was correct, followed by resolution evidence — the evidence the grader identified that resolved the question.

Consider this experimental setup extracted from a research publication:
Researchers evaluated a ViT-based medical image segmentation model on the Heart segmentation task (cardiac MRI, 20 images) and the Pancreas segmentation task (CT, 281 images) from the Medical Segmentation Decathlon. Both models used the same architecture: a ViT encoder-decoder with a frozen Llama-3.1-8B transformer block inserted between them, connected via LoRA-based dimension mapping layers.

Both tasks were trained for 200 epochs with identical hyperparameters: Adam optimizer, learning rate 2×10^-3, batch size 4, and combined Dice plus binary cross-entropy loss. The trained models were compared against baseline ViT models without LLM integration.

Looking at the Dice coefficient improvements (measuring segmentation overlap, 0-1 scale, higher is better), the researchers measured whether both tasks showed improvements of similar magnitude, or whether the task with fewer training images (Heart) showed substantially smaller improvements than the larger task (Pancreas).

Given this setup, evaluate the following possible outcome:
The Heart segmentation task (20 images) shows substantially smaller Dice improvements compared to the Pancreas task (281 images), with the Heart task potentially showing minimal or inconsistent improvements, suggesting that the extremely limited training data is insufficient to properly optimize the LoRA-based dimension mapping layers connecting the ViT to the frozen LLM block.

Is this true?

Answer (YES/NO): NO